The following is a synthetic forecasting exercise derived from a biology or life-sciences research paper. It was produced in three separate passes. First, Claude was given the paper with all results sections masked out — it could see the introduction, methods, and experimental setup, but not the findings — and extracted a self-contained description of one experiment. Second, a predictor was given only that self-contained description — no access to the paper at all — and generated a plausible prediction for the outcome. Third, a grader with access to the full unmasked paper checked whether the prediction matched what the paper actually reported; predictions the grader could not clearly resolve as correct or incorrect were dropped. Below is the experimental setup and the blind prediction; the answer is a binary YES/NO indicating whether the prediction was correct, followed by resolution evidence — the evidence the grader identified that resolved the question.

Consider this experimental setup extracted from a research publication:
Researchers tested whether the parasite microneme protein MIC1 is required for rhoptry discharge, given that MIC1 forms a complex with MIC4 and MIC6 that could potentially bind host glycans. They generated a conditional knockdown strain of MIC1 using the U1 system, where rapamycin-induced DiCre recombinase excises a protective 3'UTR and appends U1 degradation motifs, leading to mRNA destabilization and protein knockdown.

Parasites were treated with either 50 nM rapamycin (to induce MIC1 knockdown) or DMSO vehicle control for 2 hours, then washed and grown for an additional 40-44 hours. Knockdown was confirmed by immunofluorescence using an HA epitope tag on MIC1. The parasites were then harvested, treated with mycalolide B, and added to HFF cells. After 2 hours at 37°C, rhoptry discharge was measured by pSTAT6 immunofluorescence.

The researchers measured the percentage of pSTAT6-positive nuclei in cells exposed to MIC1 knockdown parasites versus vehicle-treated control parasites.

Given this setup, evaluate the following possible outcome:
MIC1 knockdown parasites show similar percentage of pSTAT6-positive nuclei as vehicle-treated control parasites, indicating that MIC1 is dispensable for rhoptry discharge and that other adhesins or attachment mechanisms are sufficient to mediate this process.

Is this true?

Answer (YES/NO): NO